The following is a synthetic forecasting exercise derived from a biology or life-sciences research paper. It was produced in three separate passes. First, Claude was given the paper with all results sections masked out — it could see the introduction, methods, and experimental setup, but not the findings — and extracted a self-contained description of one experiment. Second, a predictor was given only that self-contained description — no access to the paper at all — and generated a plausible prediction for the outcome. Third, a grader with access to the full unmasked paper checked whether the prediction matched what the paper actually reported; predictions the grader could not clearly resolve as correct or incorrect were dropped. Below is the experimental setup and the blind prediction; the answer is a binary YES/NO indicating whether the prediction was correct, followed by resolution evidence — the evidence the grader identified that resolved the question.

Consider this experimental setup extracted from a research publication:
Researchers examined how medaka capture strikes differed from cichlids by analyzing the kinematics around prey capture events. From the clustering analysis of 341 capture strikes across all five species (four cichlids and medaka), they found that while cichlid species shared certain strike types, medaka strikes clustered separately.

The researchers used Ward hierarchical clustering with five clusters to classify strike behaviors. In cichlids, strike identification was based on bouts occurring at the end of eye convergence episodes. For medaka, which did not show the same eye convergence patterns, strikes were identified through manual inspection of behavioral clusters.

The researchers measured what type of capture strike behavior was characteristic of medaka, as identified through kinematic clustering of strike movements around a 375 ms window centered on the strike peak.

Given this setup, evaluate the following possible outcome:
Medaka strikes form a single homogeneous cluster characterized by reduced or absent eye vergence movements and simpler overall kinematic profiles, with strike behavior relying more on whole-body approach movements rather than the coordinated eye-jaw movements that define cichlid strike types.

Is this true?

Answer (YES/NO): NO